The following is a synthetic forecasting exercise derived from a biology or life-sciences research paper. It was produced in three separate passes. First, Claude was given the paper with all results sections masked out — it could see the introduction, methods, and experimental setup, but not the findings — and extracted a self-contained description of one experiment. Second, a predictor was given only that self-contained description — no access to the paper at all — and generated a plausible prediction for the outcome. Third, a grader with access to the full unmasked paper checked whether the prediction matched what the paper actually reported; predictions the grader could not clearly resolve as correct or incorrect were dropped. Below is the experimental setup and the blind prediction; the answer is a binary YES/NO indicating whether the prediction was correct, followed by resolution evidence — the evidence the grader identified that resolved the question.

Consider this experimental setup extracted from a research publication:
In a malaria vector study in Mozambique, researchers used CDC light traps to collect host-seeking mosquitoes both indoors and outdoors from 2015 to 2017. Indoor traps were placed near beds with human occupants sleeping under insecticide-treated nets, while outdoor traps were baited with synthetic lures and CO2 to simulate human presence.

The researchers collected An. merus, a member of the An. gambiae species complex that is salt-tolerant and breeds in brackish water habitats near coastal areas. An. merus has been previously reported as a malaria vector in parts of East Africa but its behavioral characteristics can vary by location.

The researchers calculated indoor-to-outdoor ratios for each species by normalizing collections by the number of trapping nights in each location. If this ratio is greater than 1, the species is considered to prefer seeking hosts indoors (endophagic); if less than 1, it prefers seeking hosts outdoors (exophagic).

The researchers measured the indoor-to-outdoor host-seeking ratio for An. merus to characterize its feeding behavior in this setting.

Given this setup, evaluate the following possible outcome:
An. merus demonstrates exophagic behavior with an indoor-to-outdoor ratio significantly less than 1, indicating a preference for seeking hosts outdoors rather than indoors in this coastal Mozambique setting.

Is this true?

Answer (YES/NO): NO